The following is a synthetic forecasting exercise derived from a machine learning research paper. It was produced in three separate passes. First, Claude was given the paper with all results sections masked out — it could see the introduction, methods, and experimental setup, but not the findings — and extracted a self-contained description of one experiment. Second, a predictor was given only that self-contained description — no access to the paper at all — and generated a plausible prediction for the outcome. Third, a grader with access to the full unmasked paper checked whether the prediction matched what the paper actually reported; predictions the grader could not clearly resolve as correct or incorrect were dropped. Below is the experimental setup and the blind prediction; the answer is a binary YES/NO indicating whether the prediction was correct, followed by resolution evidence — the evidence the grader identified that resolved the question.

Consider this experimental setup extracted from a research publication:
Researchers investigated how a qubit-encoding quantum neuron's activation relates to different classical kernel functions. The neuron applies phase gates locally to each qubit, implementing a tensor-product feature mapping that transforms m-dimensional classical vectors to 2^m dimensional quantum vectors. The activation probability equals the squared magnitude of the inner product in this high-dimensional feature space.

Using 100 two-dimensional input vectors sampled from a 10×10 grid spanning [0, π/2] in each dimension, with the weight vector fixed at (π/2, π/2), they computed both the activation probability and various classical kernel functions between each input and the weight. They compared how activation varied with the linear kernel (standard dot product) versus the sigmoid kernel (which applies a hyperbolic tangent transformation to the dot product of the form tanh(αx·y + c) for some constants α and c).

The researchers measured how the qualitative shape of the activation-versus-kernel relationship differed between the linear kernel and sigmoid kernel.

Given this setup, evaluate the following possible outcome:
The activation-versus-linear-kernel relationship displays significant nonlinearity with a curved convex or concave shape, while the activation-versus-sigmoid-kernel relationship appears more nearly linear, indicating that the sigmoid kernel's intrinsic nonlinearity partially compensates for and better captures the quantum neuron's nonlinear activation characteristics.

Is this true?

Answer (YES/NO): NO